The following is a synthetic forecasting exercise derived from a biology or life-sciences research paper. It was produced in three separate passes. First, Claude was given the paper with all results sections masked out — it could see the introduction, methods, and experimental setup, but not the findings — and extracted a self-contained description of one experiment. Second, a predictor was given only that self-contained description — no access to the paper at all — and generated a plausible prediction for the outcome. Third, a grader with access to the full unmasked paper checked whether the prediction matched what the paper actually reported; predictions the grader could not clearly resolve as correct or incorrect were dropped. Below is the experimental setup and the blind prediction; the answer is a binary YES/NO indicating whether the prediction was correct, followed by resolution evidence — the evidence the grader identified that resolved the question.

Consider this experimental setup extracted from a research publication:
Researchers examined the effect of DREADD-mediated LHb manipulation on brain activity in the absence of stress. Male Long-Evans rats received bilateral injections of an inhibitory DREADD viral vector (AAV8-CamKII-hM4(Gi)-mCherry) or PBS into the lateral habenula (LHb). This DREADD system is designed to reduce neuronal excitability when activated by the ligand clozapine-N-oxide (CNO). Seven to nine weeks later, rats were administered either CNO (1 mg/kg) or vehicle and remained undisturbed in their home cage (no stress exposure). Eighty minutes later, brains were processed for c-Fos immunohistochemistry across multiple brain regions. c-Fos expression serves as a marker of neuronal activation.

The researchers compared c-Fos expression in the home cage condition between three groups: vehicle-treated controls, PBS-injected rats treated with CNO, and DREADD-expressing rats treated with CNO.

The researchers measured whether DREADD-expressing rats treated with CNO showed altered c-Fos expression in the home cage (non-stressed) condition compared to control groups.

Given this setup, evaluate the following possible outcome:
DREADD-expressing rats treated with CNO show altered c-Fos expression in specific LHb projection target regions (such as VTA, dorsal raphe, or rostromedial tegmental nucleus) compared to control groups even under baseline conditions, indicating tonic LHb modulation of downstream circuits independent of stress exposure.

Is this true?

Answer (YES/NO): NO